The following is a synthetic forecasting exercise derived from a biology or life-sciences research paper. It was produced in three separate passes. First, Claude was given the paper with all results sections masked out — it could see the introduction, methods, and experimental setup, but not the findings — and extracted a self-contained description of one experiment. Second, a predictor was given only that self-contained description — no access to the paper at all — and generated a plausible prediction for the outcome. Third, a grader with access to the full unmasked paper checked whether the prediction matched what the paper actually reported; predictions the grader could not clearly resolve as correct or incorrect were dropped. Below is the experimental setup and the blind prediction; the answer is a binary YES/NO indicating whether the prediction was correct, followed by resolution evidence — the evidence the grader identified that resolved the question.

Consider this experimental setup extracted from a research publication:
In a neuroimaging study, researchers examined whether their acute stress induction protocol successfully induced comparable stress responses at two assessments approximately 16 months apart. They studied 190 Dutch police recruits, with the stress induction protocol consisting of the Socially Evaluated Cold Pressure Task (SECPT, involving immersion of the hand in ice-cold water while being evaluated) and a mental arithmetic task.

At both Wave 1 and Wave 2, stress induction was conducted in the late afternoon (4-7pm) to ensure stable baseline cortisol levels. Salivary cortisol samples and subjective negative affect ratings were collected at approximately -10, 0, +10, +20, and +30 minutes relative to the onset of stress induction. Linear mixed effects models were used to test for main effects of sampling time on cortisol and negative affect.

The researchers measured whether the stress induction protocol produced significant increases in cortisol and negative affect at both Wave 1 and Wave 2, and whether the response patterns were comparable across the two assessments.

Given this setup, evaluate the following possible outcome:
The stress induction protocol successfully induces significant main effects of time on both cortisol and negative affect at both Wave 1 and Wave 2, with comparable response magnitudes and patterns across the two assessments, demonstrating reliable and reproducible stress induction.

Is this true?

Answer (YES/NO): YES